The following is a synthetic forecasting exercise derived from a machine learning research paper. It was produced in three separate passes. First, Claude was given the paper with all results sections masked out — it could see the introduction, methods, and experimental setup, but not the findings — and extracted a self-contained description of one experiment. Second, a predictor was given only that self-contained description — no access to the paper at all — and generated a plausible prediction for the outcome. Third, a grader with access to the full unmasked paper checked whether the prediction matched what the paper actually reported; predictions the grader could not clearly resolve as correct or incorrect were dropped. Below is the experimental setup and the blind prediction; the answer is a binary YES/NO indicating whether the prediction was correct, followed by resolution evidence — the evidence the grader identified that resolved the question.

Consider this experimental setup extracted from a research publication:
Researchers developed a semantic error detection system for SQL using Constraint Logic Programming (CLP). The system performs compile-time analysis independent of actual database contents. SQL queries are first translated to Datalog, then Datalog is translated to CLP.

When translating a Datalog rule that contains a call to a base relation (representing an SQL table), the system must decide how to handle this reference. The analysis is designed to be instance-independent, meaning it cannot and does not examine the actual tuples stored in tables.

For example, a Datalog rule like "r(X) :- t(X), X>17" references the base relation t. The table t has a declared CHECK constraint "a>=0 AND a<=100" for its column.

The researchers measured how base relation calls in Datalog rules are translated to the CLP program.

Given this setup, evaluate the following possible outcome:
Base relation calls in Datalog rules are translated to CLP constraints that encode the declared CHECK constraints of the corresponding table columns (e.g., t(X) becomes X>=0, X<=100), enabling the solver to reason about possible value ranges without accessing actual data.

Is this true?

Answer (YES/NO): YES